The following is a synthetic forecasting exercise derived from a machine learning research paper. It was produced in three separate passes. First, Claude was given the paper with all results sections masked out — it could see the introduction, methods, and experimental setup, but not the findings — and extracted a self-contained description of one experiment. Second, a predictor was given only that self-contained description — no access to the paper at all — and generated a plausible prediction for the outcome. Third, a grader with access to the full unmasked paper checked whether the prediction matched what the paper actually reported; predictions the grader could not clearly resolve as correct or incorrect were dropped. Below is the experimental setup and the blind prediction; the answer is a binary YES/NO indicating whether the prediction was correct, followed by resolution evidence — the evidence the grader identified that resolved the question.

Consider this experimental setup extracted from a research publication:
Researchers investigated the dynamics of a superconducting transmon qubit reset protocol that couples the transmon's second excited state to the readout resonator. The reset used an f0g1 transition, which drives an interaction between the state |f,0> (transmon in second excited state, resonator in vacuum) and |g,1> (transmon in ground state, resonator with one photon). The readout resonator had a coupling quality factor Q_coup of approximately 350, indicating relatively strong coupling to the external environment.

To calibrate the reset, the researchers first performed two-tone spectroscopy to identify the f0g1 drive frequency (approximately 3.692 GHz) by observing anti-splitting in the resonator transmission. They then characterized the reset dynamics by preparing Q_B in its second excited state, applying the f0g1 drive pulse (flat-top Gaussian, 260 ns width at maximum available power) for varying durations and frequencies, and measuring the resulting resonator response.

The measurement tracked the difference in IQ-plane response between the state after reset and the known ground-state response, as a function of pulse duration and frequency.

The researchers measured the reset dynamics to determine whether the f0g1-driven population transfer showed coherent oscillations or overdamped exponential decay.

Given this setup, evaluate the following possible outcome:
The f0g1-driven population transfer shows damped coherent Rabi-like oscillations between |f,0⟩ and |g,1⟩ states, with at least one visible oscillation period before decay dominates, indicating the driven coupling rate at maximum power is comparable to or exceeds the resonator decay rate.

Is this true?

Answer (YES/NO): NO